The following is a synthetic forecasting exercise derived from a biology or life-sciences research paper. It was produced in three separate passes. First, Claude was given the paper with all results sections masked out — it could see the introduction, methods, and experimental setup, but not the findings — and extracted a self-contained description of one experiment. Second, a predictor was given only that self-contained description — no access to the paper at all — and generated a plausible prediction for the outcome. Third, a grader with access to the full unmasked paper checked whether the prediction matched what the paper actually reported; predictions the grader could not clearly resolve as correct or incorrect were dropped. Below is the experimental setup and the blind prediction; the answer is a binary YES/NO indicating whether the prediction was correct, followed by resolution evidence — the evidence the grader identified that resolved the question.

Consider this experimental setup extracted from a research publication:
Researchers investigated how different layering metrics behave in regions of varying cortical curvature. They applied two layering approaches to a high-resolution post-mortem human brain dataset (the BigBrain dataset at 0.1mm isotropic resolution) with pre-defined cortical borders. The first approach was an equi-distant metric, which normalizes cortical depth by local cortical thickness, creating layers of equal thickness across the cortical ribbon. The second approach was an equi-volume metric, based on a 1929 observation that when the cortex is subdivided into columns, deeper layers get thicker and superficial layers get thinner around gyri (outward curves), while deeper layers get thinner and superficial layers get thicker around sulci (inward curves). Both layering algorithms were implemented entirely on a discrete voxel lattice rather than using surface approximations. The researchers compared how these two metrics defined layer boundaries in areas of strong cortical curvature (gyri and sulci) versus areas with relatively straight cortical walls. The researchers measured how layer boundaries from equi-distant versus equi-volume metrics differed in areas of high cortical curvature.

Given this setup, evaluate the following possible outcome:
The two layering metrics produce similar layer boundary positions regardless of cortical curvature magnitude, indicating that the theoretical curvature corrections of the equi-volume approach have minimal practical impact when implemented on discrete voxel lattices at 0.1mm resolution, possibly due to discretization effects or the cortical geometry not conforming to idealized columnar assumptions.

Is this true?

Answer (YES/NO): NO